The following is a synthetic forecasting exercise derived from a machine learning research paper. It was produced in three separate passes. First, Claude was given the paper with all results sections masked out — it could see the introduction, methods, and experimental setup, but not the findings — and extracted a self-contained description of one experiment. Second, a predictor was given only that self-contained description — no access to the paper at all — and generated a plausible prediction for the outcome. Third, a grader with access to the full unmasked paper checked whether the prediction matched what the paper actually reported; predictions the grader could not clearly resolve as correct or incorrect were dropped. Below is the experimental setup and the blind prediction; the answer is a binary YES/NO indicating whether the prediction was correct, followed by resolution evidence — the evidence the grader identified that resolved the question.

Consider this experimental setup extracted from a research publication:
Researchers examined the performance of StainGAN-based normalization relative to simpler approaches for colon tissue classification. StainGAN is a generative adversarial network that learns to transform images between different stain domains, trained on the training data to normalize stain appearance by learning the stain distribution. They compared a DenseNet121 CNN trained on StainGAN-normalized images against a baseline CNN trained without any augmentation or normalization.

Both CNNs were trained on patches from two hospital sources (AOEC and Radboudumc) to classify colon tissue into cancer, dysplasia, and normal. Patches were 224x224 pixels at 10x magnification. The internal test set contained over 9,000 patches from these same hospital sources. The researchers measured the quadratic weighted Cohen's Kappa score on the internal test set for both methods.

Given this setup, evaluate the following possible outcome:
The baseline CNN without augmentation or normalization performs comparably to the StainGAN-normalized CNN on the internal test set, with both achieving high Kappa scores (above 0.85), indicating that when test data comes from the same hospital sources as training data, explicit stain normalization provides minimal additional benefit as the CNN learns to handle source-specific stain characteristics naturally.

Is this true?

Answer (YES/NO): NO